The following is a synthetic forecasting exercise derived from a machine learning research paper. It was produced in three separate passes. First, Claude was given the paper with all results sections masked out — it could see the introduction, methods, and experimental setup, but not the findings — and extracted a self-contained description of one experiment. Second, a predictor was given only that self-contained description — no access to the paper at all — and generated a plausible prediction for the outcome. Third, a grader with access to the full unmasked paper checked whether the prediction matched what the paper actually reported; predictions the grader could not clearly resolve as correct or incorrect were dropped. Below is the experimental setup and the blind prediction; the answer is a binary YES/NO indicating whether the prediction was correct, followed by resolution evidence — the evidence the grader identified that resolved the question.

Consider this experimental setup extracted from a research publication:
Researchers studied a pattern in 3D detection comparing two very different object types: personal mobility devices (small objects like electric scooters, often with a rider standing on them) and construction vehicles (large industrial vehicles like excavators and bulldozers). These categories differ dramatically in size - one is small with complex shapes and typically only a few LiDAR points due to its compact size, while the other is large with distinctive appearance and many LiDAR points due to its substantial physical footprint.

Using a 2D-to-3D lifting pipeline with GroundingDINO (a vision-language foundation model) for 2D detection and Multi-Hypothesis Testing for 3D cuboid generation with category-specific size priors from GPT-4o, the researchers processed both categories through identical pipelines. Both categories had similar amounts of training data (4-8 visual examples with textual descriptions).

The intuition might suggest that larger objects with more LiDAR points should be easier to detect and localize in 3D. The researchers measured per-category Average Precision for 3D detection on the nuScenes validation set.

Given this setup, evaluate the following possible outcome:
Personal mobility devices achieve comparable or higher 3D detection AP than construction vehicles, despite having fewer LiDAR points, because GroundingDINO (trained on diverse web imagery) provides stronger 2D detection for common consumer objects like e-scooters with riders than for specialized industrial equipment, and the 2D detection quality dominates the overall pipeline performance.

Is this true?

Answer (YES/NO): NO